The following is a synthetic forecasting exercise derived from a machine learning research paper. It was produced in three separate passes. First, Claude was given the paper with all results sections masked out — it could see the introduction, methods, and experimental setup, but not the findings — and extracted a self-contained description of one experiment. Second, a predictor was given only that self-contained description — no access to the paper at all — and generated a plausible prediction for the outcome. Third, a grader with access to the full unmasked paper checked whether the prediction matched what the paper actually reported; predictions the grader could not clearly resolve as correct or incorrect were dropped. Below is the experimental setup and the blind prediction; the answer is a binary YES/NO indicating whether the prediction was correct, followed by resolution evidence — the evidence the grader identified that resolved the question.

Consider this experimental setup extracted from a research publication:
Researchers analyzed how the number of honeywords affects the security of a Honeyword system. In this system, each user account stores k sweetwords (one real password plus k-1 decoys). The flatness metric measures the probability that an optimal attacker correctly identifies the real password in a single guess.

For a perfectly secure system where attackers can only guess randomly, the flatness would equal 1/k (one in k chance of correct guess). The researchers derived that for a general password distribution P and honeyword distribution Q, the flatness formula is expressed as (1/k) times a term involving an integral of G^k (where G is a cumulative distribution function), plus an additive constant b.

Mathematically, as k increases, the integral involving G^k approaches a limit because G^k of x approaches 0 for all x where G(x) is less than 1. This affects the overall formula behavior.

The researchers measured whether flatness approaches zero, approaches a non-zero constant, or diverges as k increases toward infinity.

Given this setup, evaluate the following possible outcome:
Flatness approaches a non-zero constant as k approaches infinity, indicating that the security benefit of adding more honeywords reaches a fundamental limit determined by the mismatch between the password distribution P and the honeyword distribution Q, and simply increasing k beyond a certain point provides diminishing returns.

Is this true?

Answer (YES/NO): NO